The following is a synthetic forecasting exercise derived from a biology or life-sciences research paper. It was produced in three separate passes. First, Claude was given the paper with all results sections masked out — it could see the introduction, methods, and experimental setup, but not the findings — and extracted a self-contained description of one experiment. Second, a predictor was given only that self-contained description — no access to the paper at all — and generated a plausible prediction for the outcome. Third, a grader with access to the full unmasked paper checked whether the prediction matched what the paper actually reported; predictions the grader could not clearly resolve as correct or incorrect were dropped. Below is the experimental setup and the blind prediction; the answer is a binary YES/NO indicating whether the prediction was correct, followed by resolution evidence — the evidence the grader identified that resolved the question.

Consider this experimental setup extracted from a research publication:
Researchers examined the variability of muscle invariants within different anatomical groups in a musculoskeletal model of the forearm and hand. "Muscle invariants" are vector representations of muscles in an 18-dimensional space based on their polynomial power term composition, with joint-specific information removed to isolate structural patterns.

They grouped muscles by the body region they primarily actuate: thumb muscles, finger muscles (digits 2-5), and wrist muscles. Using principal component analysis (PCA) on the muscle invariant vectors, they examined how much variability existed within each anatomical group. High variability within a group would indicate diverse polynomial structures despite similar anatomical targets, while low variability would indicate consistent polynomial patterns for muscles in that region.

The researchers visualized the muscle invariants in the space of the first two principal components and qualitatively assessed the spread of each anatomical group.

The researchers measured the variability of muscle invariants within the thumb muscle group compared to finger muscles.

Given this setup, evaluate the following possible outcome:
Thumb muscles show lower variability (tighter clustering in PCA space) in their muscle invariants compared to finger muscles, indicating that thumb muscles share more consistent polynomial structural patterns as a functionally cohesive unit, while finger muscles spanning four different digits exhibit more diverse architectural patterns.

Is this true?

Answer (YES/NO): NO